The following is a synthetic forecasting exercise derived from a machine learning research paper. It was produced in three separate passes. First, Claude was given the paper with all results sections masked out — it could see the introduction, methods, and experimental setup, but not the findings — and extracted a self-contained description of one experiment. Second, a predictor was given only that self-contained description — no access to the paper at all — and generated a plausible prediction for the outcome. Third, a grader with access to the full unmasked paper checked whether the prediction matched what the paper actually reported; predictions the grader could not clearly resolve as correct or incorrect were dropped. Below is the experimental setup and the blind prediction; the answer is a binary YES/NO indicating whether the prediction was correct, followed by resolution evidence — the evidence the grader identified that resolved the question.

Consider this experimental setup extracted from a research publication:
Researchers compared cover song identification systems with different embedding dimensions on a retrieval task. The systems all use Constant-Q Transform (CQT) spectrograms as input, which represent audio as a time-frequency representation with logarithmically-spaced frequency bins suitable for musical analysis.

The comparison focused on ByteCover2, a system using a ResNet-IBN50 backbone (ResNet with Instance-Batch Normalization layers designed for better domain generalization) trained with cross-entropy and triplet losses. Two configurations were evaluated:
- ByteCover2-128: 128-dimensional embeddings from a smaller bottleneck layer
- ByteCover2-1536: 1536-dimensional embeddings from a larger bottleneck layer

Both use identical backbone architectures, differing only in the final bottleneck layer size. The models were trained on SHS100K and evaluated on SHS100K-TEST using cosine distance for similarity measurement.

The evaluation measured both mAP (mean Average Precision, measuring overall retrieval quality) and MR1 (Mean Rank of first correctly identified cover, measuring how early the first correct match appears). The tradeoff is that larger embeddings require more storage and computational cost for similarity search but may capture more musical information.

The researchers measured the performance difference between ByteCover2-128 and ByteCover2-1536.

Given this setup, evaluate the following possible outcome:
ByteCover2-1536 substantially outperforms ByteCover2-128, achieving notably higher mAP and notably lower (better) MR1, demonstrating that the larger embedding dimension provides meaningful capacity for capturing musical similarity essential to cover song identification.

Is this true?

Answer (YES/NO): NO